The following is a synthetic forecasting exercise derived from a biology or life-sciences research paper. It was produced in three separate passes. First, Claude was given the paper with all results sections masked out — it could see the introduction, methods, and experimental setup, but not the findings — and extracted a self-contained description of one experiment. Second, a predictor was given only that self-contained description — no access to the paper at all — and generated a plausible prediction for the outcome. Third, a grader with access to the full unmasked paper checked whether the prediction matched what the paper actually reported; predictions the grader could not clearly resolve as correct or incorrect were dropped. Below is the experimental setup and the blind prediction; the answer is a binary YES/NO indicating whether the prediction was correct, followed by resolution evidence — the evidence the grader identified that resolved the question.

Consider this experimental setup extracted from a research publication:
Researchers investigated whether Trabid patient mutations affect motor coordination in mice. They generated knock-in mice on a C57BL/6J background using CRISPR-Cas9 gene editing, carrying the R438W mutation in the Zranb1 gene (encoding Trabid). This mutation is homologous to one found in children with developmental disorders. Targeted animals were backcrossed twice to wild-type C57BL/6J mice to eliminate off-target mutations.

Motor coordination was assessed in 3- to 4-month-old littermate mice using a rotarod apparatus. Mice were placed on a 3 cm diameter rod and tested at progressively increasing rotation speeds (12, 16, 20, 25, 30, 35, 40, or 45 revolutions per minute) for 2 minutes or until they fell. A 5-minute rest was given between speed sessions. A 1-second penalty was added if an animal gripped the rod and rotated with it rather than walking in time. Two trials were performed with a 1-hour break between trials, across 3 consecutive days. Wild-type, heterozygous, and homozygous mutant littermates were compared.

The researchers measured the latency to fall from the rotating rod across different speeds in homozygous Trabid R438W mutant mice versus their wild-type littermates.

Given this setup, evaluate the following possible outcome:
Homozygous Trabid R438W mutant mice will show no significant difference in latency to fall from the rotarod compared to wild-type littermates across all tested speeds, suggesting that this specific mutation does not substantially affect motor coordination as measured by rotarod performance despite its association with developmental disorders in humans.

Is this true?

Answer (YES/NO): NO